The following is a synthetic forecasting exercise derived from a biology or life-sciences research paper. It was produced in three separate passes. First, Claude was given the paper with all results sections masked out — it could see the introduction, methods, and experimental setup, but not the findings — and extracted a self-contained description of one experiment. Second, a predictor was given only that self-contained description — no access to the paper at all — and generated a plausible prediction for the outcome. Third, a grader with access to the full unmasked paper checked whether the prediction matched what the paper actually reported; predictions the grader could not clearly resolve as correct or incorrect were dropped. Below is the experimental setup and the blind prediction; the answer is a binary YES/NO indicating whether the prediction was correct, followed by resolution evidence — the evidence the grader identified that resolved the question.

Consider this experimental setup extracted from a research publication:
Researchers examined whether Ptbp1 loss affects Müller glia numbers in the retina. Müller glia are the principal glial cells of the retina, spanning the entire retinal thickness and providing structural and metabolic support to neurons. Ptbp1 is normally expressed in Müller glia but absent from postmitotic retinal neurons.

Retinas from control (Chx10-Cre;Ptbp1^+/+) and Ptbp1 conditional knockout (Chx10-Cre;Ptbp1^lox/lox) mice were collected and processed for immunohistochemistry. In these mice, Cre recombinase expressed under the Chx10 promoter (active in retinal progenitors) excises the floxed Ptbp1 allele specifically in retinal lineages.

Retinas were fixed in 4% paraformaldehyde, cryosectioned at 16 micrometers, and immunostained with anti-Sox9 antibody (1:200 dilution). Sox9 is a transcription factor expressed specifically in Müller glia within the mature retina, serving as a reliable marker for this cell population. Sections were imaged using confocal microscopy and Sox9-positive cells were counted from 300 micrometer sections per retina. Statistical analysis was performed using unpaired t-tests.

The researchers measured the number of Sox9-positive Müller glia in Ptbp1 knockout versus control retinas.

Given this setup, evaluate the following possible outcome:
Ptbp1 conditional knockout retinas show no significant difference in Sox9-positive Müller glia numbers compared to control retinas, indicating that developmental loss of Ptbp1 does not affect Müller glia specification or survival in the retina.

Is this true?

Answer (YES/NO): YES